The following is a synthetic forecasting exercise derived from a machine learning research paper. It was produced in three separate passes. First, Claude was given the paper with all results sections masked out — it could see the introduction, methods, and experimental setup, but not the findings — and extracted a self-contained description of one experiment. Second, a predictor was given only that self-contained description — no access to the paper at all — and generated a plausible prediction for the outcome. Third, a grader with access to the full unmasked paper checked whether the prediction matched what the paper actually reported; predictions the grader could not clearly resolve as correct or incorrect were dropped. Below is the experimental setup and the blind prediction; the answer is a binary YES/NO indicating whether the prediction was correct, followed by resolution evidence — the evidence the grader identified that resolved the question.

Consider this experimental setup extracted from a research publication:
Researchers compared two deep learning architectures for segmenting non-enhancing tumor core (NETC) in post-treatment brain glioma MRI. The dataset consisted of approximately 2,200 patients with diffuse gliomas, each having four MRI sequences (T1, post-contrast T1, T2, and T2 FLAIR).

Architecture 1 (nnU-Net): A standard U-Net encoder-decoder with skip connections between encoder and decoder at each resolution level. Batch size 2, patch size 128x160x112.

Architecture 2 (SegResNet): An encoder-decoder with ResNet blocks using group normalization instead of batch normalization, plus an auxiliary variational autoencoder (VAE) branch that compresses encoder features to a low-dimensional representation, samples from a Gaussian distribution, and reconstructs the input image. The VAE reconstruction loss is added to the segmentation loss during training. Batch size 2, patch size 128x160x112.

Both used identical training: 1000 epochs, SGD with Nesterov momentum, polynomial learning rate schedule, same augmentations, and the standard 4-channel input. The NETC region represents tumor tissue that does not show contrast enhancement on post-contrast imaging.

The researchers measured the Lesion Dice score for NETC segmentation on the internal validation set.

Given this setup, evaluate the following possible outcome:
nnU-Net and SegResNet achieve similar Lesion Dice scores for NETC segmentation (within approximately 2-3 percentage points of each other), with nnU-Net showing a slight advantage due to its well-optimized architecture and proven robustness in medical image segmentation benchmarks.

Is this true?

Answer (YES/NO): YES